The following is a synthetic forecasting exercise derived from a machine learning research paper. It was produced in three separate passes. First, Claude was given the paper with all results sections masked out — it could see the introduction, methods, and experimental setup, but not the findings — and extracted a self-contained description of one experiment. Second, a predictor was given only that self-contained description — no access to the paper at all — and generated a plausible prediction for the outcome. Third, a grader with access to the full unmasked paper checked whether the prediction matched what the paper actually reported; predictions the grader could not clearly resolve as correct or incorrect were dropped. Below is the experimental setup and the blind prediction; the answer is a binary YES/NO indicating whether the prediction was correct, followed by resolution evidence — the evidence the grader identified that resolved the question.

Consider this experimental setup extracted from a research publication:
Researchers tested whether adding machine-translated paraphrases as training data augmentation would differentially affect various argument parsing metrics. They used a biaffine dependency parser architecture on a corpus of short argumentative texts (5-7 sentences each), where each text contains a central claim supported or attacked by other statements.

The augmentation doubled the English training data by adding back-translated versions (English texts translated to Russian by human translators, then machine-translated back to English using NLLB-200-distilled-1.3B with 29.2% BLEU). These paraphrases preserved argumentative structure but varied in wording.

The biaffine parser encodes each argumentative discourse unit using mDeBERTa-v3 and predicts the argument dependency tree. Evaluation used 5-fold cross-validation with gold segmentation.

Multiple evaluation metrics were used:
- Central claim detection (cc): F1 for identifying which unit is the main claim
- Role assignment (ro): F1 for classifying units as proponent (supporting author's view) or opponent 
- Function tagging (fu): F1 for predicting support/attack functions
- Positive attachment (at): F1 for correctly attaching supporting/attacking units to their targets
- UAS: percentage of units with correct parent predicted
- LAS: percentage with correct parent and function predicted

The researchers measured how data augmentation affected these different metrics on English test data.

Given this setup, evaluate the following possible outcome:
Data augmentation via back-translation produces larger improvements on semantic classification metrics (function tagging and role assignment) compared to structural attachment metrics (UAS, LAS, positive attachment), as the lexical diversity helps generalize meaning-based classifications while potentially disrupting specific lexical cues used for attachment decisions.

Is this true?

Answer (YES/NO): NO